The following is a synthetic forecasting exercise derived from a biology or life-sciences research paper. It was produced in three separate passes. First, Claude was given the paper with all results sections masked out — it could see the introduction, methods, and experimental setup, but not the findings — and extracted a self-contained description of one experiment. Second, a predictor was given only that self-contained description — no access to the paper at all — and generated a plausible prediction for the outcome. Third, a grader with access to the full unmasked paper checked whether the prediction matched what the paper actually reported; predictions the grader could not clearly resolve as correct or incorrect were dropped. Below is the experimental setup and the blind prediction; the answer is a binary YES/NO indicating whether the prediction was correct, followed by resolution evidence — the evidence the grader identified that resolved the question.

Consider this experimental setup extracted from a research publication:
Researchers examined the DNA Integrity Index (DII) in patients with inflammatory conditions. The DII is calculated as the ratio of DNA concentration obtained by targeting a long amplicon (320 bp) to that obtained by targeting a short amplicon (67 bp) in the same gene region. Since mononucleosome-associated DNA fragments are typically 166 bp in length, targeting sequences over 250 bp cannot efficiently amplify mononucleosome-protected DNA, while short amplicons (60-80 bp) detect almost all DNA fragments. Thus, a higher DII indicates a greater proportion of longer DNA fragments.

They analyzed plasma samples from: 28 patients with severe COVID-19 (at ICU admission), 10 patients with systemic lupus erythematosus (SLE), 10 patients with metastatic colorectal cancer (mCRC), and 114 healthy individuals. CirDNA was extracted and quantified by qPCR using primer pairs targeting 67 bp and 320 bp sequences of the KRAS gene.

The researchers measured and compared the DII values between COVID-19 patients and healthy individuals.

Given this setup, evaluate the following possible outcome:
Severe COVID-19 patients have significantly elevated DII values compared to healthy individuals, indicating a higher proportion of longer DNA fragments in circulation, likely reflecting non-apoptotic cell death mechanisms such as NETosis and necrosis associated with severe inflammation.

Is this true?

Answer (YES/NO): NO